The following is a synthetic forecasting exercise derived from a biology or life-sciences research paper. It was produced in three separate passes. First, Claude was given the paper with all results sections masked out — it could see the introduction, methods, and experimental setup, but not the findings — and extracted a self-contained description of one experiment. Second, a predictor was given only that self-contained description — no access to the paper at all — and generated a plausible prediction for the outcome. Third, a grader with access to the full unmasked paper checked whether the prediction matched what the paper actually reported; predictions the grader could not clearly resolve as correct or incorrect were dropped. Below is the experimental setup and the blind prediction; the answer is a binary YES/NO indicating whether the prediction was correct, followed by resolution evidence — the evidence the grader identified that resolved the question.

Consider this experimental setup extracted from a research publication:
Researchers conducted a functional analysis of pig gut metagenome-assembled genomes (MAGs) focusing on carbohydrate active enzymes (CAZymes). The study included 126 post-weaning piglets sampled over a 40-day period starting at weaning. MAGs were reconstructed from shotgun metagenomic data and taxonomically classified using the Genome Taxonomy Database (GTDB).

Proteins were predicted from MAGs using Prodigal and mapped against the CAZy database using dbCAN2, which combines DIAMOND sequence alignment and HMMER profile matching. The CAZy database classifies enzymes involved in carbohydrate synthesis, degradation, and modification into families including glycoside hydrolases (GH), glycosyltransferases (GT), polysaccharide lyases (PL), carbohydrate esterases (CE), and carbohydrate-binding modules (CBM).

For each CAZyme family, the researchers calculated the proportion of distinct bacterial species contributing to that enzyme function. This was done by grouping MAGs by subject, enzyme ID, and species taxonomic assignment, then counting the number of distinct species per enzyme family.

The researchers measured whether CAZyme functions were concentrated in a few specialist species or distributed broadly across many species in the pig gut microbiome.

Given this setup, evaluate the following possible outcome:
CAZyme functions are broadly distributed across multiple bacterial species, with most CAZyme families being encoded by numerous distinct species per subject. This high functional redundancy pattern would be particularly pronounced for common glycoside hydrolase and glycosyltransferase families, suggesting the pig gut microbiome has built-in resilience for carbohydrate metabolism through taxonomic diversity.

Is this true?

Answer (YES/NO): YES